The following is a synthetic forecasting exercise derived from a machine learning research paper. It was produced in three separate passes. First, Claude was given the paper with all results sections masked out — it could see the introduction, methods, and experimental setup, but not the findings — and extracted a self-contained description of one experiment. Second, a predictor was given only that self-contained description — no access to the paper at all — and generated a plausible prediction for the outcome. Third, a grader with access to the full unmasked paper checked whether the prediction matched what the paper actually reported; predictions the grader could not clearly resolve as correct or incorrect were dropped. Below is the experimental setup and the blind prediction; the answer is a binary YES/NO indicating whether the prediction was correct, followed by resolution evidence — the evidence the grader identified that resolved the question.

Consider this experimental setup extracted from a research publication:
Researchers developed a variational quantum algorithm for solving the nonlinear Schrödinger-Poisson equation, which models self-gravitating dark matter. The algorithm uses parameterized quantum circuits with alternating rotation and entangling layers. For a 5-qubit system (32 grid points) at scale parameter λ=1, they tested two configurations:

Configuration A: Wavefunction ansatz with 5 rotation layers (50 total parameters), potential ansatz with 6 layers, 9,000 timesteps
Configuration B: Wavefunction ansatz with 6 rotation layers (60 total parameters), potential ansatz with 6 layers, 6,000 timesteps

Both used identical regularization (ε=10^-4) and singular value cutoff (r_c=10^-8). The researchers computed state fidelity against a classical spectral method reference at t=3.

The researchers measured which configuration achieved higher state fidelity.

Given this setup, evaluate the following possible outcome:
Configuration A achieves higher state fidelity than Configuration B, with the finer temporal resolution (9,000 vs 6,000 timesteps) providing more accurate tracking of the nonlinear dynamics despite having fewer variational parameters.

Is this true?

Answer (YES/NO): NO